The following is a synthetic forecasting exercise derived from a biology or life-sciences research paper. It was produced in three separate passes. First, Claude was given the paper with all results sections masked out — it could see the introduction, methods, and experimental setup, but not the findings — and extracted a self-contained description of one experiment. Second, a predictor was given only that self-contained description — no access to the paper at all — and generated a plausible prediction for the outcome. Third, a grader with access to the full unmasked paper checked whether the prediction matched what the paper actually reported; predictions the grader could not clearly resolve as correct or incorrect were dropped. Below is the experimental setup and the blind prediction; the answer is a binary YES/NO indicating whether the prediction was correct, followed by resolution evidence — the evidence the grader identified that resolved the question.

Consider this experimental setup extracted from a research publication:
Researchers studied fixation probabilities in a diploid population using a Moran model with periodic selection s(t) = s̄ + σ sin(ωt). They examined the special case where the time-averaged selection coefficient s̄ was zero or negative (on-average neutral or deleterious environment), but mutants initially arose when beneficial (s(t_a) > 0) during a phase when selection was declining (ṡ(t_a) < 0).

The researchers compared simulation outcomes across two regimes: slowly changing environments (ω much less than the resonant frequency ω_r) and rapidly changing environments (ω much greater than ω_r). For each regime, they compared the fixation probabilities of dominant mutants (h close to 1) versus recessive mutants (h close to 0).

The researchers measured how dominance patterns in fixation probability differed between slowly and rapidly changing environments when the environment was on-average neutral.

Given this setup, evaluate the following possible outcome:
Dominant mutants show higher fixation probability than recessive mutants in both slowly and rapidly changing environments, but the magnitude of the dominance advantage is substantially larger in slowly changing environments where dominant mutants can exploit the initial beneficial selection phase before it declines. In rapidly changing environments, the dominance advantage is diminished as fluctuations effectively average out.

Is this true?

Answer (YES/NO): NO